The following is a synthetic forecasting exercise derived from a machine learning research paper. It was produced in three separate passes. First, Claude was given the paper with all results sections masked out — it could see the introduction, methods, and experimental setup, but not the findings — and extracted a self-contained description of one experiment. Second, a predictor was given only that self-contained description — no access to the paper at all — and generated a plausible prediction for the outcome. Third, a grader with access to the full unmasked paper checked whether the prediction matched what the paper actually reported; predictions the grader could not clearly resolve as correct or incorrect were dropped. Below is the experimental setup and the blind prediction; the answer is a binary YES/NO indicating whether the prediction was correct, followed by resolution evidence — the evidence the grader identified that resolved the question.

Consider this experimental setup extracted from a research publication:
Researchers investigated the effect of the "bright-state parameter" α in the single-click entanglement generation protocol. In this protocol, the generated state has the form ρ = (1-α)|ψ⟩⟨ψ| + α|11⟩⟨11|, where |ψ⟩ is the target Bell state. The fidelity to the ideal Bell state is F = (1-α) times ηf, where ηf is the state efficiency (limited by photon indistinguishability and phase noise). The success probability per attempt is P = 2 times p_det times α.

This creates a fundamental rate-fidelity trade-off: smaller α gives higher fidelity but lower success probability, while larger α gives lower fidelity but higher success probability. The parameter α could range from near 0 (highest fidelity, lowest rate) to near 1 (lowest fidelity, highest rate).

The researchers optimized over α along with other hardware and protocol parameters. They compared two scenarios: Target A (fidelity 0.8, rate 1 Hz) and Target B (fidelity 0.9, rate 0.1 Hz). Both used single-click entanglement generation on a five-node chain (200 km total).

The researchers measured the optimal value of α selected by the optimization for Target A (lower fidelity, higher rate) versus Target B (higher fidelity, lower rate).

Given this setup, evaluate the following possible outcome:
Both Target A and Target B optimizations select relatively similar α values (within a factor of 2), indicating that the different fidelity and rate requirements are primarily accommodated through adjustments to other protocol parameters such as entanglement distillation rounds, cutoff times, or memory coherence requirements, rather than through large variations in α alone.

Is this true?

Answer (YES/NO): NO